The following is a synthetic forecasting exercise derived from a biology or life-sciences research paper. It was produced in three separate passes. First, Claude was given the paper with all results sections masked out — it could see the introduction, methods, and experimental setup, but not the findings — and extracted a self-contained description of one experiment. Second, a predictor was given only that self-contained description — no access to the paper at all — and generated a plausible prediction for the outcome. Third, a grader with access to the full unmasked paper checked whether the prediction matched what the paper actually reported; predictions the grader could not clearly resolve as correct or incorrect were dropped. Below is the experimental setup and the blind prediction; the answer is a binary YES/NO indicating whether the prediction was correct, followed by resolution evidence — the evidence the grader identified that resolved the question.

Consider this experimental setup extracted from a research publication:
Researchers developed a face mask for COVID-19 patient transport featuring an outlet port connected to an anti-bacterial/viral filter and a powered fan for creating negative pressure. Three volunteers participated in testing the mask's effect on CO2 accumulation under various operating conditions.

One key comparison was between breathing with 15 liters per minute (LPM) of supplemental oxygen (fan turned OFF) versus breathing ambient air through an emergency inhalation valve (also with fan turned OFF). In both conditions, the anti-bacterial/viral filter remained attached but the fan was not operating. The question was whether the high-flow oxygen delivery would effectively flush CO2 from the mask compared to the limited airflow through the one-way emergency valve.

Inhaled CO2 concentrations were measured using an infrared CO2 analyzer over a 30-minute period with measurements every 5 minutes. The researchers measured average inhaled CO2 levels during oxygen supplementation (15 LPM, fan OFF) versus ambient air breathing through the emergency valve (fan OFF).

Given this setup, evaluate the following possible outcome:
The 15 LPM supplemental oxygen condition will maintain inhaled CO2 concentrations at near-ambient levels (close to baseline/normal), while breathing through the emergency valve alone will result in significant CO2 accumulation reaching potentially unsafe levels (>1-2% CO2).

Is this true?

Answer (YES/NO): NO